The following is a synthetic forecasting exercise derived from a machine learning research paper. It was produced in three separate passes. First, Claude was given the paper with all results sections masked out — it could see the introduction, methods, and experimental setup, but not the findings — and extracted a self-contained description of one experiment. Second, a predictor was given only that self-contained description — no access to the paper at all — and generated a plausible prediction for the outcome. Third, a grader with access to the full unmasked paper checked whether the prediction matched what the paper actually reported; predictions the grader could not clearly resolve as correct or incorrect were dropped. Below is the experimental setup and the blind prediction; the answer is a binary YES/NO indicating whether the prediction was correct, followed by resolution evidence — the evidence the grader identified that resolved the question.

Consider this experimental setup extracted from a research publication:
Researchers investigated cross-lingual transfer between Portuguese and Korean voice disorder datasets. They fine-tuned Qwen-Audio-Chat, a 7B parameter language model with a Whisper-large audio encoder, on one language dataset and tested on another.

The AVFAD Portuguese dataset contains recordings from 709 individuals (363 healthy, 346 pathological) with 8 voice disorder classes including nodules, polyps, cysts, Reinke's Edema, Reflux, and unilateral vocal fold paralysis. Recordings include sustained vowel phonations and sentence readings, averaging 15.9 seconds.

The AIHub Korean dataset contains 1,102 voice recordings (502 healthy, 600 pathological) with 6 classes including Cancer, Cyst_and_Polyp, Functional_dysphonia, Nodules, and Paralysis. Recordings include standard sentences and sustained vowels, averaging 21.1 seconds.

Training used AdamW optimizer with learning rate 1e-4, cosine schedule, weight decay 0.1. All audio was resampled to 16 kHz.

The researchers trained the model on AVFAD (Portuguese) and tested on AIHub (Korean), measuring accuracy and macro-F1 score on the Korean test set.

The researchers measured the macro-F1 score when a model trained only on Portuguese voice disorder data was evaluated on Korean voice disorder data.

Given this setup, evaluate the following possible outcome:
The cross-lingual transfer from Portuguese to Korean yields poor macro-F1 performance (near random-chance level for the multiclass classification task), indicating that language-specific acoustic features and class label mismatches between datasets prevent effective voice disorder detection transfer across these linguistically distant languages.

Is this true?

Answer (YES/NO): YES